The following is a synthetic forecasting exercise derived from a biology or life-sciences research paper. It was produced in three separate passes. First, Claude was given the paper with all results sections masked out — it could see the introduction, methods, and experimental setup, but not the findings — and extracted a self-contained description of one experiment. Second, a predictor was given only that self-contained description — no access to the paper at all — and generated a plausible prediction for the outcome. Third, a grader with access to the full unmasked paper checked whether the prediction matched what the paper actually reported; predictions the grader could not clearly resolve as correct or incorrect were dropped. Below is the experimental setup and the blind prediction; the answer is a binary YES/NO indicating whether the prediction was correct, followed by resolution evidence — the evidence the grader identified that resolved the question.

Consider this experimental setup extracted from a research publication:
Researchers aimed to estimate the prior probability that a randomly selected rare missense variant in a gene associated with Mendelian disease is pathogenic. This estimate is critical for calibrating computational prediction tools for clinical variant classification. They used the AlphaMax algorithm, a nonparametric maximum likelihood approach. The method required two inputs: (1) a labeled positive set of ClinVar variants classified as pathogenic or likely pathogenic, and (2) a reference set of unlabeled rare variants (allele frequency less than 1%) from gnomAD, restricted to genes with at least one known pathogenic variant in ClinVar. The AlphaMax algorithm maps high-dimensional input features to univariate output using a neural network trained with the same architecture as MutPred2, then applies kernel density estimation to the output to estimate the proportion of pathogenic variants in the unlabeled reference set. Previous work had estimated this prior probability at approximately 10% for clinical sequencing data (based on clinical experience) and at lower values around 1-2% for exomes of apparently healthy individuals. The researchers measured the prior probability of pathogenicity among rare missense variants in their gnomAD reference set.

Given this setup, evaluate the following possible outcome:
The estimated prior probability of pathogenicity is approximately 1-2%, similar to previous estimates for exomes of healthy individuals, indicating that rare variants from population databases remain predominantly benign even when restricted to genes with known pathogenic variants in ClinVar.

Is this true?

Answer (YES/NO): NO